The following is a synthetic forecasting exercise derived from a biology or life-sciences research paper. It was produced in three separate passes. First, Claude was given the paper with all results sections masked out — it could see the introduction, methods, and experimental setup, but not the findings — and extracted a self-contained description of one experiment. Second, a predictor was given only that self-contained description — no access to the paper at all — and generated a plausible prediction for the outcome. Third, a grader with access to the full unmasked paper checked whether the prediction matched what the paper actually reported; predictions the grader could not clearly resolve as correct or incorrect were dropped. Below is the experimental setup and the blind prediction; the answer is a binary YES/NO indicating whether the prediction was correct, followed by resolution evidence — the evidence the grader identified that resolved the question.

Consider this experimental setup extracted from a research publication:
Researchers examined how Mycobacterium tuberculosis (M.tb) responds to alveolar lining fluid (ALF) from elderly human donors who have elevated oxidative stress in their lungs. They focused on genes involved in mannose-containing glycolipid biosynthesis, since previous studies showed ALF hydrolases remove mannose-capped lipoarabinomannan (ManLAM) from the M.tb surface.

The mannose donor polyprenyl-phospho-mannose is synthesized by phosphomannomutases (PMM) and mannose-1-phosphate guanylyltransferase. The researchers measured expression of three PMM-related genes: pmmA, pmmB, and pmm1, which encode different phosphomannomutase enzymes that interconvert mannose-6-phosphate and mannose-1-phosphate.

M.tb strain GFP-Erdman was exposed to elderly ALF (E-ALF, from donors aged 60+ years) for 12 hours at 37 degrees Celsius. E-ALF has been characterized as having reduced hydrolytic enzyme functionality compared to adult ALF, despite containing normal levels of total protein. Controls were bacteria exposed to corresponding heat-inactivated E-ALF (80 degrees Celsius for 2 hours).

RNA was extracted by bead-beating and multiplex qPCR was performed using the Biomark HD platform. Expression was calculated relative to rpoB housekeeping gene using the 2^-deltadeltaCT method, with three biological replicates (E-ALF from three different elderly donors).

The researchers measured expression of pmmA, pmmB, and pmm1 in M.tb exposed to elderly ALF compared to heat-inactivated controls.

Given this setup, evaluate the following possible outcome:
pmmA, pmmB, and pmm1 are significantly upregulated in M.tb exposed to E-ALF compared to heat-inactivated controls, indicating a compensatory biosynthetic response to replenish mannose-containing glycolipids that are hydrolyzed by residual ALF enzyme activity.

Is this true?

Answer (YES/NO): NO